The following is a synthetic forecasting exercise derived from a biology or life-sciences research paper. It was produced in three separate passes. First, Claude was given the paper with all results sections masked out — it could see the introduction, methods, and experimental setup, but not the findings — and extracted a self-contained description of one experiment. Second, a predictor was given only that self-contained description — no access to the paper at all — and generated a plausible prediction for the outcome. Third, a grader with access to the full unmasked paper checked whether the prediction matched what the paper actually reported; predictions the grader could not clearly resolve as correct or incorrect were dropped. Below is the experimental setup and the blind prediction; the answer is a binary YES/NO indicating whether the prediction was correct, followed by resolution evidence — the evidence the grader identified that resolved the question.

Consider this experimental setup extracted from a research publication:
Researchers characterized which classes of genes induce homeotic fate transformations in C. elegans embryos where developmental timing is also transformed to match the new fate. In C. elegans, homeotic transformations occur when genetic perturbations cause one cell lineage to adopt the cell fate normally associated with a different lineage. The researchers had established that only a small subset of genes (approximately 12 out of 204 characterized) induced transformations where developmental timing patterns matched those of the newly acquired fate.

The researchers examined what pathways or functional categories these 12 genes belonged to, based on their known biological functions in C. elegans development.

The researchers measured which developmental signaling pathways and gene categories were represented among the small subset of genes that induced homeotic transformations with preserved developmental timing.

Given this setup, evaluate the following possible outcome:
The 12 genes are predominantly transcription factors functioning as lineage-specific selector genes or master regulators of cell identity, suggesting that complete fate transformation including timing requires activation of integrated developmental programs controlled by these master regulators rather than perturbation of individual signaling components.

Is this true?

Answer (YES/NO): NO